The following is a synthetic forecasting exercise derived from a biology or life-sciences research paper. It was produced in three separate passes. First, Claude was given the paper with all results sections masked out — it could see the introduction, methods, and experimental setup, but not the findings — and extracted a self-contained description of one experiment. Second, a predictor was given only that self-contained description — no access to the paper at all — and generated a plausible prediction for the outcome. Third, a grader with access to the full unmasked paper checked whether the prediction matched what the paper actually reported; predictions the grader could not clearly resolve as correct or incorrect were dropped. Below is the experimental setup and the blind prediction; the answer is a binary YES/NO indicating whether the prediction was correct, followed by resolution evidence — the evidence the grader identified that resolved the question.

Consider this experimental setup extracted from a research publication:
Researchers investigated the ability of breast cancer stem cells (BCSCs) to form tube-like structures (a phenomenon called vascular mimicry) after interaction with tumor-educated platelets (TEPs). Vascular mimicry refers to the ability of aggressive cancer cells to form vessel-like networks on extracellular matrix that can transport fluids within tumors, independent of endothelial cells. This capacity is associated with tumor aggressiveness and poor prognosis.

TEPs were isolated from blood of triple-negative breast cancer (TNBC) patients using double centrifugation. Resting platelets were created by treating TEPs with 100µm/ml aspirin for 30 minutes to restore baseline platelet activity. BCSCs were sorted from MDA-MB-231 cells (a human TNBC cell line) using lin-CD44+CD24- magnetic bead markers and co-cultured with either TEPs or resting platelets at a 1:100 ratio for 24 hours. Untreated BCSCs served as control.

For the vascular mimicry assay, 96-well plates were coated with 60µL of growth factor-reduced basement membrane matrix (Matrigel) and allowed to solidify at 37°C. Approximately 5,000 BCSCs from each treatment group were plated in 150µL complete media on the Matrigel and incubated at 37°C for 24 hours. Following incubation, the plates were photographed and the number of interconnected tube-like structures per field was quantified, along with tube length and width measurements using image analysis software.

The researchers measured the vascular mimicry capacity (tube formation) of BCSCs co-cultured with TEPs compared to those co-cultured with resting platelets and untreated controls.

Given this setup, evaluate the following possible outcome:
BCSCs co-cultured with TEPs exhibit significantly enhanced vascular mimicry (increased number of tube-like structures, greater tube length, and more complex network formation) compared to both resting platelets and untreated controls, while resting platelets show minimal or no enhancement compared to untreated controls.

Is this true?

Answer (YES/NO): YES